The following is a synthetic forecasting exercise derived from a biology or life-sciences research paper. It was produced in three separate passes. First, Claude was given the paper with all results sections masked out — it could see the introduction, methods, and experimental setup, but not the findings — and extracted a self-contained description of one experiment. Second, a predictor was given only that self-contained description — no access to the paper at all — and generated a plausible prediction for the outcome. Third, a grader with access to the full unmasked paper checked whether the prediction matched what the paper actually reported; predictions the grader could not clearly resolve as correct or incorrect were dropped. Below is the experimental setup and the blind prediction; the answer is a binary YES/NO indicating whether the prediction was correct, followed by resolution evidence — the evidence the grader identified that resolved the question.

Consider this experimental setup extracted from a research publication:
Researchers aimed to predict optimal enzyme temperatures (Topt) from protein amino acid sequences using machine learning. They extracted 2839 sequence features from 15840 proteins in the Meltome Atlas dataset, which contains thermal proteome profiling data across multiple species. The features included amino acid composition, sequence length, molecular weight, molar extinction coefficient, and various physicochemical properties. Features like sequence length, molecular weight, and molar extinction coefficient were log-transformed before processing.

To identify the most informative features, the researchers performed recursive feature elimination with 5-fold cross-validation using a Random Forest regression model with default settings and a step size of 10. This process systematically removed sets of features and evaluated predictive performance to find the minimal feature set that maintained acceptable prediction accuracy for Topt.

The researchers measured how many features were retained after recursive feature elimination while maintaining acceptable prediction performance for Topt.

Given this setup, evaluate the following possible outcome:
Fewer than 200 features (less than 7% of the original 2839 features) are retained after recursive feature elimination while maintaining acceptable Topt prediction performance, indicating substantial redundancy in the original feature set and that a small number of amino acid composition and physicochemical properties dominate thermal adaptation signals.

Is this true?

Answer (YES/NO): YES